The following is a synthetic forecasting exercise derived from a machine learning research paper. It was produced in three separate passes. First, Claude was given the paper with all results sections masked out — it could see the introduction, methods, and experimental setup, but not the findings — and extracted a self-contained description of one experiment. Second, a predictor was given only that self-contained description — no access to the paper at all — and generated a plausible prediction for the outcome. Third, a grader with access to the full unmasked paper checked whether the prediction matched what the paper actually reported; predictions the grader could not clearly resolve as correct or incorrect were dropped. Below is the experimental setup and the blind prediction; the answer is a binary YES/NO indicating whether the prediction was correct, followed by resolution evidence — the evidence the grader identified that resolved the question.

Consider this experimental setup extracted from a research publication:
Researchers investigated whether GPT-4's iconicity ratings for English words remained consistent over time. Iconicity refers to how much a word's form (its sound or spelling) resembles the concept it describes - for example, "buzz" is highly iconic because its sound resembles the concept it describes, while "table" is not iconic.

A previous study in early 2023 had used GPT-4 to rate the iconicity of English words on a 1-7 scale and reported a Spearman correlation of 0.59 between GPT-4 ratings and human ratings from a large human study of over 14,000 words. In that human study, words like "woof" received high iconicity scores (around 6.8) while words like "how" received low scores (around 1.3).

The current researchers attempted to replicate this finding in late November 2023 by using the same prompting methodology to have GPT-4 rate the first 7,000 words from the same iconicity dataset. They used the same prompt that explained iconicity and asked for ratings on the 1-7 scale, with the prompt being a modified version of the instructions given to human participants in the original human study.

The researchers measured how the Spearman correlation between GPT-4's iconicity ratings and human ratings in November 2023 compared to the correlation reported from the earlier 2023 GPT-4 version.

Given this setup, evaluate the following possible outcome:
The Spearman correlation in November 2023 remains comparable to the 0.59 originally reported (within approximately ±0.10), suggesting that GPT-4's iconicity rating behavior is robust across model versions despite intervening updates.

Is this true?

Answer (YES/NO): NO